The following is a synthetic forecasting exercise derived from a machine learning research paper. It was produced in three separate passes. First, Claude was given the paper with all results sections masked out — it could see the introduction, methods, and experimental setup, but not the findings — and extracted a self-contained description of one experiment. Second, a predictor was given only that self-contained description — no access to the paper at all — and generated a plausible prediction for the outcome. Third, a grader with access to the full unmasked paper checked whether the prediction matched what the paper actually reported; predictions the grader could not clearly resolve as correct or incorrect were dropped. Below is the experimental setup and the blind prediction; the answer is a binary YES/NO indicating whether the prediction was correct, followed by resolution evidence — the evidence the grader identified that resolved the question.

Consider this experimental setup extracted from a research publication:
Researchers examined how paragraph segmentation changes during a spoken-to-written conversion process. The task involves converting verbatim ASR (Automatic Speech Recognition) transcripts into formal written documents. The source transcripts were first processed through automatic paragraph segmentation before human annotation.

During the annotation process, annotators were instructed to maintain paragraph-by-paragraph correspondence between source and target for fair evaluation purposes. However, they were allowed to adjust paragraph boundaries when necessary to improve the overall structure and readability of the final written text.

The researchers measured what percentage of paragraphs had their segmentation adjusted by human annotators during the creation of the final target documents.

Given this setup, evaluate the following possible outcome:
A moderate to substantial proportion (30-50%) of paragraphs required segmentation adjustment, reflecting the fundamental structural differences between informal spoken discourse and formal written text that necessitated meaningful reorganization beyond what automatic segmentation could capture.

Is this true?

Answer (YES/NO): NO